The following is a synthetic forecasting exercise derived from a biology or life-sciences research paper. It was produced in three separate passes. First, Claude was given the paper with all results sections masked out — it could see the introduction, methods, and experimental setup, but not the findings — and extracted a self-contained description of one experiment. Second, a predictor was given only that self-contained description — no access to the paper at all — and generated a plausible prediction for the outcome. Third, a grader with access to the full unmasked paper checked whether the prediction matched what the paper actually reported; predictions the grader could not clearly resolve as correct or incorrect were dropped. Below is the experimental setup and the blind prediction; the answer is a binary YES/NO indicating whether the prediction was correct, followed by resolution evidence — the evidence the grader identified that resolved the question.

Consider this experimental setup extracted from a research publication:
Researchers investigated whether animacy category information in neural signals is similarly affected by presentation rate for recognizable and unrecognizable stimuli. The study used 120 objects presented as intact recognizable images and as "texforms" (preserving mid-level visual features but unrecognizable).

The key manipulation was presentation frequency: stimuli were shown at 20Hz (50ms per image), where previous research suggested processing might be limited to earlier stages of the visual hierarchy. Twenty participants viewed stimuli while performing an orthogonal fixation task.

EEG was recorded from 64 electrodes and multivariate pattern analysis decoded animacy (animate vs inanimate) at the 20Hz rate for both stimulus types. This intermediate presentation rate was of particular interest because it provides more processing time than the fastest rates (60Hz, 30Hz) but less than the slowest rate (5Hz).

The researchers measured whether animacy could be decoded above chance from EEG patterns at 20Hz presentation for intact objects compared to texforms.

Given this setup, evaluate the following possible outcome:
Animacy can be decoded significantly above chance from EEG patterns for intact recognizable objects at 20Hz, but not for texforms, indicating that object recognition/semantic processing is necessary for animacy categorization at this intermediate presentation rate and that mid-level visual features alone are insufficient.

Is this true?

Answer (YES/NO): YES